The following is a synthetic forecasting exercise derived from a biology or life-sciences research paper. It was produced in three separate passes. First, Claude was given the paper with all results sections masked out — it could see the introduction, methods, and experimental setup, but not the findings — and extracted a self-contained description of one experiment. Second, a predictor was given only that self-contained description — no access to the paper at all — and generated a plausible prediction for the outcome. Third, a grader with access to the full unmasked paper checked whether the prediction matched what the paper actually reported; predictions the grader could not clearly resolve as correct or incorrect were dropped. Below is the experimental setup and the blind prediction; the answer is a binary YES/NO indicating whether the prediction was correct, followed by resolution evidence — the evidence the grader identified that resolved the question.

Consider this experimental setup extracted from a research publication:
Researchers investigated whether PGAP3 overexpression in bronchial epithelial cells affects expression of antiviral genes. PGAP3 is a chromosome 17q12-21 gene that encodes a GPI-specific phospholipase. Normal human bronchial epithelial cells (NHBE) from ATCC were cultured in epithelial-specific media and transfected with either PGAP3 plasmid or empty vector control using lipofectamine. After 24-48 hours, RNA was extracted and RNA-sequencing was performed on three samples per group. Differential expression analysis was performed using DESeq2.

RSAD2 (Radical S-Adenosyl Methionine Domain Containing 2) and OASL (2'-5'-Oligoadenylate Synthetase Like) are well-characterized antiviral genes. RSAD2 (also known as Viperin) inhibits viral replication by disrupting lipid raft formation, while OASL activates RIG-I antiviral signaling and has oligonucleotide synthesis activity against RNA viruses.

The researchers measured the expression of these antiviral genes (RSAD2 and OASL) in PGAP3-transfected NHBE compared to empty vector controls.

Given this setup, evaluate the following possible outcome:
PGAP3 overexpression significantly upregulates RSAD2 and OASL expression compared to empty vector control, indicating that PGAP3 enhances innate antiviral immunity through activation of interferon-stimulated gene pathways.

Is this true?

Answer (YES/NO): YES